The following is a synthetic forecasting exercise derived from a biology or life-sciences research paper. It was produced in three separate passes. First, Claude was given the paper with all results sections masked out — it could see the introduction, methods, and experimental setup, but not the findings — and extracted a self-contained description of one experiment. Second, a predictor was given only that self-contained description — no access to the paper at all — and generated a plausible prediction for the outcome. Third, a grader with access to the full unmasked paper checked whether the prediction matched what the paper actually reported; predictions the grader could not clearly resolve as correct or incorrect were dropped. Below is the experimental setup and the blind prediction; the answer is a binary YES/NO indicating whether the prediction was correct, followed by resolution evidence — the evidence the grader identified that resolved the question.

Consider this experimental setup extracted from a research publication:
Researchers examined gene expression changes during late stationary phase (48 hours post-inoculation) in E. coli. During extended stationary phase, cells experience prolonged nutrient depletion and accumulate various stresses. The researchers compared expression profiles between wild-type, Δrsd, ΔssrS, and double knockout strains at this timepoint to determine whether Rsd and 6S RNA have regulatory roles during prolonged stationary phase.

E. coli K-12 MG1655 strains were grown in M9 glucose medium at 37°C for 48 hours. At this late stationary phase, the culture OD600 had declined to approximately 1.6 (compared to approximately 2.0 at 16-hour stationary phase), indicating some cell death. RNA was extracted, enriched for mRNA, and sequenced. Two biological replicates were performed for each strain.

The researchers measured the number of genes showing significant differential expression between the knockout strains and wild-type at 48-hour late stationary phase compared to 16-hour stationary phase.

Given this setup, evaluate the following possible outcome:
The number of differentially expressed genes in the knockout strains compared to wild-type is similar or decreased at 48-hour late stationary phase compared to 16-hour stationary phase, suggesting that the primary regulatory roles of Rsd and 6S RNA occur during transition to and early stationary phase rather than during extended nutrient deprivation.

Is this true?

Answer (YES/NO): NO